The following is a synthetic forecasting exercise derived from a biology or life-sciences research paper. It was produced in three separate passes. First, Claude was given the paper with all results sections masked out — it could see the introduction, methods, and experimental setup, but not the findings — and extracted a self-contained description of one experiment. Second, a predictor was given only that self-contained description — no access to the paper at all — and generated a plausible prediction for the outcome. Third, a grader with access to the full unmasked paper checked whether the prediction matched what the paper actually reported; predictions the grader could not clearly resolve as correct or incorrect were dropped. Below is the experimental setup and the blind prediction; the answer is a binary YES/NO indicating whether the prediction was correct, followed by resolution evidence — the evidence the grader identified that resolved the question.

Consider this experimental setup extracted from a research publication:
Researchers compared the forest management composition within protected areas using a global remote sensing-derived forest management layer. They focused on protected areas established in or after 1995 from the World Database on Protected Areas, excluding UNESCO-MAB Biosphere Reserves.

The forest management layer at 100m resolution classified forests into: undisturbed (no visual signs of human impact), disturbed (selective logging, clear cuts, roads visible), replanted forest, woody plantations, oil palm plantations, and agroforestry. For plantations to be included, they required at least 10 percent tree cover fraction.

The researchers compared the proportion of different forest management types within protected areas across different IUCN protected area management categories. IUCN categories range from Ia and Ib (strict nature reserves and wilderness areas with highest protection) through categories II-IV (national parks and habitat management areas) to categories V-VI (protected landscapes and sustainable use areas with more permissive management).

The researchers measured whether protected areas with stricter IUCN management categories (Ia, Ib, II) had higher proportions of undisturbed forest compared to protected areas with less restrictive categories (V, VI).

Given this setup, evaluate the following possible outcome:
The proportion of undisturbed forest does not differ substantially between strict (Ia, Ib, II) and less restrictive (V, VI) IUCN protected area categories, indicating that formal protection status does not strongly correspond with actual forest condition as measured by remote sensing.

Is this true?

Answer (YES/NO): YES